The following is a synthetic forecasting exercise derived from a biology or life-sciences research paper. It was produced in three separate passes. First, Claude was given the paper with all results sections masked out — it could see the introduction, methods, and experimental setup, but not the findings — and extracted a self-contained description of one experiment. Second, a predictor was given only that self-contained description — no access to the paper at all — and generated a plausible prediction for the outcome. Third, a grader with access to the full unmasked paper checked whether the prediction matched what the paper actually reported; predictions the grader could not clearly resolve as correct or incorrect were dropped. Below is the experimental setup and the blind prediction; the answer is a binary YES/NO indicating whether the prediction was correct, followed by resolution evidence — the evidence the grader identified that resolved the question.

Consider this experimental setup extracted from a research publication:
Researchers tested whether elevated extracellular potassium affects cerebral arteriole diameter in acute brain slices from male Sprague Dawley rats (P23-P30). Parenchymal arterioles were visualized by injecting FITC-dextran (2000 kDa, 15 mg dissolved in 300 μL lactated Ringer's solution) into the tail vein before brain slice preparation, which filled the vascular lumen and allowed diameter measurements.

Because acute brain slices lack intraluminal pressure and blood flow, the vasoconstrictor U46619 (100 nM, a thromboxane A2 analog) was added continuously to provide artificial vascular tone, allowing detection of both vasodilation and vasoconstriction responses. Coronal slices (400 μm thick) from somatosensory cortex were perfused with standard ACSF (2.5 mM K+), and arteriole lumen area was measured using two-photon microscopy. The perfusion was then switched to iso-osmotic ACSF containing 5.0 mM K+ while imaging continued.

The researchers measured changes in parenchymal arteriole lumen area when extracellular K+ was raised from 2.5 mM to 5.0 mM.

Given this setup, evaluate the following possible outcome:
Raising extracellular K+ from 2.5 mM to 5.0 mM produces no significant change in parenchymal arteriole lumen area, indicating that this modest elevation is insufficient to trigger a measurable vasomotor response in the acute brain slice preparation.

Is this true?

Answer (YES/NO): NO